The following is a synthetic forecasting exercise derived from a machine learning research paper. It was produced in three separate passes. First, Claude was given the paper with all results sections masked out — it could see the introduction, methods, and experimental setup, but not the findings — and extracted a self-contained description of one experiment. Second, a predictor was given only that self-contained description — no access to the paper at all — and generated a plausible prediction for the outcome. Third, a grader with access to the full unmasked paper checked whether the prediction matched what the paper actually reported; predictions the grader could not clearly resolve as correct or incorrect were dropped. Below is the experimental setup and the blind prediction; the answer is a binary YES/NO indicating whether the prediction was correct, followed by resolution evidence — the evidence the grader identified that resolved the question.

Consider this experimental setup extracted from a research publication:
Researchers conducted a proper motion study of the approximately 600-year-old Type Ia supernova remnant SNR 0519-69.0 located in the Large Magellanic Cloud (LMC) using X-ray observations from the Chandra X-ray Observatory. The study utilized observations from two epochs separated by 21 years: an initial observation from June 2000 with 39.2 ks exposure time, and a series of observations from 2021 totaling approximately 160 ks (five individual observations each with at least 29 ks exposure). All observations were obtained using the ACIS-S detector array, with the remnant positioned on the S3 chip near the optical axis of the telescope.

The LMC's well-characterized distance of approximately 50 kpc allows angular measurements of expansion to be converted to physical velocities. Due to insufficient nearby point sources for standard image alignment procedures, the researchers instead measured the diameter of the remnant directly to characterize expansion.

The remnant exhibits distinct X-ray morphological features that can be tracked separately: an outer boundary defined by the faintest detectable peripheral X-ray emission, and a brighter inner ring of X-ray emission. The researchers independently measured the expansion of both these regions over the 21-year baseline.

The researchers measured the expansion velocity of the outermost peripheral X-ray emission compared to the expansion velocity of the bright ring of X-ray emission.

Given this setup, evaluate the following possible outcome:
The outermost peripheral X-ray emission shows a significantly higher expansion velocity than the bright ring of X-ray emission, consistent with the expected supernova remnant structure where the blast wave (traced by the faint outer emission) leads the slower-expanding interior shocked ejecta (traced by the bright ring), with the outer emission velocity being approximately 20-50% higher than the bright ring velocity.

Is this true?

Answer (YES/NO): NO